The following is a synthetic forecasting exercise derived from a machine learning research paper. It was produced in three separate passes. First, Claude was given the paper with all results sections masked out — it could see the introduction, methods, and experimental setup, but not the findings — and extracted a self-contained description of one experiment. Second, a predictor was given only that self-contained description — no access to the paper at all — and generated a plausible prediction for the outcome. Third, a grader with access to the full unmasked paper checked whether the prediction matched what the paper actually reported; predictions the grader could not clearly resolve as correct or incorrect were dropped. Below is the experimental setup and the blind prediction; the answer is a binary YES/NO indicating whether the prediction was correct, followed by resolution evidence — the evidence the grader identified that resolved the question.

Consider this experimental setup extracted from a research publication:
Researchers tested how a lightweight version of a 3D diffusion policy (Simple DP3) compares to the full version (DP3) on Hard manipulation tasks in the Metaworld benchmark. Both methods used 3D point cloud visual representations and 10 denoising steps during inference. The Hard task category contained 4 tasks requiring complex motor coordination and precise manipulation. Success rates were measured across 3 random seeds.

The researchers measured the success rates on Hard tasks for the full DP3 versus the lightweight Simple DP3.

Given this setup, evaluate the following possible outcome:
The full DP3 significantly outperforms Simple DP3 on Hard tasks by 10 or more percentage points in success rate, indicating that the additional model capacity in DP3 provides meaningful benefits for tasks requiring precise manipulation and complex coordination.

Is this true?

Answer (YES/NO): NO